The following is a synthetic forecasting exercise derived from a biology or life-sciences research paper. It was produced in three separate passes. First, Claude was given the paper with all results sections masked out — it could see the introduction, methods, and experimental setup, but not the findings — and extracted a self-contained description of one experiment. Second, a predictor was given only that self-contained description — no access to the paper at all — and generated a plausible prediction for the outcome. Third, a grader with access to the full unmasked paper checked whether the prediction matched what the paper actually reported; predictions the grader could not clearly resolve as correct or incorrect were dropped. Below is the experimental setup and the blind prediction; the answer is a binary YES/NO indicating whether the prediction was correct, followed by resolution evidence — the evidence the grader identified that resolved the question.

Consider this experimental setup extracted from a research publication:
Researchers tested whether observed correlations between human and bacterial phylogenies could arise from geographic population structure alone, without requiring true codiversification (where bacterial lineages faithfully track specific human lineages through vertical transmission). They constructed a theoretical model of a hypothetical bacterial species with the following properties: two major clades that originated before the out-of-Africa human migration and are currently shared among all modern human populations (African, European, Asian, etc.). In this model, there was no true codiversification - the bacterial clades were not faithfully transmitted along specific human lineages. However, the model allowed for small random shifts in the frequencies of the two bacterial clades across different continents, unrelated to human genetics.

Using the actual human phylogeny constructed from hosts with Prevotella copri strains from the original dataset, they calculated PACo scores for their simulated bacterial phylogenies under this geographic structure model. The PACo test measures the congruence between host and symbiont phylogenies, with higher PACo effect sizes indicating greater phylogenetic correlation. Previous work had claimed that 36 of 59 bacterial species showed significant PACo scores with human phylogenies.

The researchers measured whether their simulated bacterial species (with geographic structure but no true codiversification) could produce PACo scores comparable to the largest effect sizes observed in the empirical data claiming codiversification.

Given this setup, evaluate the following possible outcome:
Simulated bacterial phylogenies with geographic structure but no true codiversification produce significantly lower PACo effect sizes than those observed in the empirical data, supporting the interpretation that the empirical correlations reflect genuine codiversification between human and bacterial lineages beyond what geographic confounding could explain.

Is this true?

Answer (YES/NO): NO